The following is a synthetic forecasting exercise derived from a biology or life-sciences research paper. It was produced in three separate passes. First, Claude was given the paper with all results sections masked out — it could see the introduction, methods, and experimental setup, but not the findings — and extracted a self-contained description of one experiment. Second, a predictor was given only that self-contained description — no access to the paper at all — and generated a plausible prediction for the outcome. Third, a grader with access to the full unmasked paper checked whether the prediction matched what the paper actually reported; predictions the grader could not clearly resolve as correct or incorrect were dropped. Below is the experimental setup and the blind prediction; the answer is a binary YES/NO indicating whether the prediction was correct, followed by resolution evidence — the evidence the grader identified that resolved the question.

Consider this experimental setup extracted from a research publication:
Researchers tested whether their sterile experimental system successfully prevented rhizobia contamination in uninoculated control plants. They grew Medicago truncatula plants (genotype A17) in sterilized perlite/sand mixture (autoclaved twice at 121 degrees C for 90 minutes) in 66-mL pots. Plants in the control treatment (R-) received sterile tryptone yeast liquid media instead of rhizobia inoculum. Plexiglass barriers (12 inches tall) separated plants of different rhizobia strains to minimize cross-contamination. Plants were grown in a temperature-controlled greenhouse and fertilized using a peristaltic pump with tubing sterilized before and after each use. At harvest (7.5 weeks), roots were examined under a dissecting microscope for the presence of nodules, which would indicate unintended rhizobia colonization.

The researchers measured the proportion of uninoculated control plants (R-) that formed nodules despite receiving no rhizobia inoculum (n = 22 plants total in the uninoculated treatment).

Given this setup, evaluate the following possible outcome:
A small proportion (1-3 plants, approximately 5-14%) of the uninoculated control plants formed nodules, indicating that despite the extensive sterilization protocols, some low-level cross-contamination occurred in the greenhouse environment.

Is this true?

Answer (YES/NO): NO